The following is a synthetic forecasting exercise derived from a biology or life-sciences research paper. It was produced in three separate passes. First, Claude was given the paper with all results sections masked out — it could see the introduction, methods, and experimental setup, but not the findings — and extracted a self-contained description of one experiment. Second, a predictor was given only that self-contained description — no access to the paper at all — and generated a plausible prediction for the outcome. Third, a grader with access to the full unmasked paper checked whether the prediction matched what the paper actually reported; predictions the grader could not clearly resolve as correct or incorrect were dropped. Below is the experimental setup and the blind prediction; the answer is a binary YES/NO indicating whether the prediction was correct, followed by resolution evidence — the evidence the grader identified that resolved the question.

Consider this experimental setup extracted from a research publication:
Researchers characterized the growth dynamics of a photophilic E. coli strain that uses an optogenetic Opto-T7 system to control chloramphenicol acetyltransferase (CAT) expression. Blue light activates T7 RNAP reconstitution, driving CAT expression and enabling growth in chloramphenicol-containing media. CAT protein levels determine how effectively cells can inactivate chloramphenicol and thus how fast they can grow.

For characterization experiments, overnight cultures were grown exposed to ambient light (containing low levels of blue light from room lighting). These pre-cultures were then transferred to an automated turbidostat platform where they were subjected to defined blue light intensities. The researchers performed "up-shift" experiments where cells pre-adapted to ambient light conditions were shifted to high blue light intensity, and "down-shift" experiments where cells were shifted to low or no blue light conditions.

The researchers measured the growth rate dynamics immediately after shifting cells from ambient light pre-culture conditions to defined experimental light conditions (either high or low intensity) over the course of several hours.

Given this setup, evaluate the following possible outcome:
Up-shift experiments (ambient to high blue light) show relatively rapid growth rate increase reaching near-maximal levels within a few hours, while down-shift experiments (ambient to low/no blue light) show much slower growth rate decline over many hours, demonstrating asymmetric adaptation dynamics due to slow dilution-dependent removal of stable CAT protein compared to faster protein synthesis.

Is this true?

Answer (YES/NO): YES